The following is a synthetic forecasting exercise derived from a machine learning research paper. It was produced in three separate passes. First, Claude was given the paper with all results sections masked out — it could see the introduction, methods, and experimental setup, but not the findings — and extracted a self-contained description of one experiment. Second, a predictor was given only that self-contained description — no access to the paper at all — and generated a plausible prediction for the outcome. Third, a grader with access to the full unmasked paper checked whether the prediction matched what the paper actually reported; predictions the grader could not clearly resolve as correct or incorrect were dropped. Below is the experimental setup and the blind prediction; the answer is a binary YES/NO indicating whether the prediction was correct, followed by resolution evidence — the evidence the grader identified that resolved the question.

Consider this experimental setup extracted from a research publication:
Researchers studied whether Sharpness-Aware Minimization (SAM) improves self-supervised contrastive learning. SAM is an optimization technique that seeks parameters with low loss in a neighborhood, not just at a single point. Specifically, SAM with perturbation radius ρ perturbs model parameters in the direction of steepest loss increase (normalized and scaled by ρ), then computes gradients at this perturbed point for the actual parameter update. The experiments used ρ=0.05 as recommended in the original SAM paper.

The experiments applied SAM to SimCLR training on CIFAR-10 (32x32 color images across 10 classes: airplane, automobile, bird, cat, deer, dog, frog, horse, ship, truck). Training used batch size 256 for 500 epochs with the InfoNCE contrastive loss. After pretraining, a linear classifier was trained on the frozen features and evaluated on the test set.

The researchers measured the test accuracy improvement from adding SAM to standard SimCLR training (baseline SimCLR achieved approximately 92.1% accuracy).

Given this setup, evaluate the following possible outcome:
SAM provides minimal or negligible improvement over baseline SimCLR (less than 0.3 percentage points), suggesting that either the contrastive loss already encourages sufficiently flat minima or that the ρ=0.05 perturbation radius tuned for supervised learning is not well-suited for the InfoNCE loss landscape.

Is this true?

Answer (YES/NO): NO